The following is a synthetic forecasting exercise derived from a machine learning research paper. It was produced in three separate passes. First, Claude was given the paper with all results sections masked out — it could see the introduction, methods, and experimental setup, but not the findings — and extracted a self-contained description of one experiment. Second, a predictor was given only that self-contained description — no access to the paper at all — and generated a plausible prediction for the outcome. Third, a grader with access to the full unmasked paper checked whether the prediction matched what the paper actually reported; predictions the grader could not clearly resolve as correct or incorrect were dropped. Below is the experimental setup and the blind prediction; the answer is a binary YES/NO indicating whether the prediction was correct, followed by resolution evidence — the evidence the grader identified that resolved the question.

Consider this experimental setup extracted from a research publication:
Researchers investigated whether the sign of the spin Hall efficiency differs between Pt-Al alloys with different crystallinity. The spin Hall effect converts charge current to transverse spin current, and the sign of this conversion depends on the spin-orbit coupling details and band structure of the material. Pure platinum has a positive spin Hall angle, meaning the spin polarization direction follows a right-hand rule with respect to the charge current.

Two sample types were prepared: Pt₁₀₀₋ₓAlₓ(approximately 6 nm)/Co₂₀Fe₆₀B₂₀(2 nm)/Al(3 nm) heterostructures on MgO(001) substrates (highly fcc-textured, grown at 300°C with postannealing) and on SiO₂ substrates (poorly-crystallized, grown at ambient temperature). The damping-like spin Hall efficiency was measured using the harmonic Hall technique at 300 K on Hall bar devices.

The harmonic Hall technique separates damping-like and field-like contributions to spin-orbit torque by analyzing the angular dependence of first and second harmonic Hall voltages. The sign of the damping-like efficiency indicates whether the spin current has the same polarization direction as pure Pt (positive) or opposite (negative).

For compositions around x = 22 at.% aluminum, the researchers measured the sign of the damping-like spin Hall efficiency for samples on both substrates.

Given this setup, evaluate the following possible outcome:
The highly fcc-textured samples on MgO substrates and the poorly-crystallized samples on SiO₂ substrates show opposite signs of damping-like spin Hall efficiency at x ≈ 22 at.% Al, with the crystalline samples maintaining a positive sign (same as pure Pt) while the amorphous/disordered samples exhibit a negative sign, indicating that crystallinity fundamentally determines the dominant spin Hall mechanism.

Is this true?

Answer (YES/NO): NO